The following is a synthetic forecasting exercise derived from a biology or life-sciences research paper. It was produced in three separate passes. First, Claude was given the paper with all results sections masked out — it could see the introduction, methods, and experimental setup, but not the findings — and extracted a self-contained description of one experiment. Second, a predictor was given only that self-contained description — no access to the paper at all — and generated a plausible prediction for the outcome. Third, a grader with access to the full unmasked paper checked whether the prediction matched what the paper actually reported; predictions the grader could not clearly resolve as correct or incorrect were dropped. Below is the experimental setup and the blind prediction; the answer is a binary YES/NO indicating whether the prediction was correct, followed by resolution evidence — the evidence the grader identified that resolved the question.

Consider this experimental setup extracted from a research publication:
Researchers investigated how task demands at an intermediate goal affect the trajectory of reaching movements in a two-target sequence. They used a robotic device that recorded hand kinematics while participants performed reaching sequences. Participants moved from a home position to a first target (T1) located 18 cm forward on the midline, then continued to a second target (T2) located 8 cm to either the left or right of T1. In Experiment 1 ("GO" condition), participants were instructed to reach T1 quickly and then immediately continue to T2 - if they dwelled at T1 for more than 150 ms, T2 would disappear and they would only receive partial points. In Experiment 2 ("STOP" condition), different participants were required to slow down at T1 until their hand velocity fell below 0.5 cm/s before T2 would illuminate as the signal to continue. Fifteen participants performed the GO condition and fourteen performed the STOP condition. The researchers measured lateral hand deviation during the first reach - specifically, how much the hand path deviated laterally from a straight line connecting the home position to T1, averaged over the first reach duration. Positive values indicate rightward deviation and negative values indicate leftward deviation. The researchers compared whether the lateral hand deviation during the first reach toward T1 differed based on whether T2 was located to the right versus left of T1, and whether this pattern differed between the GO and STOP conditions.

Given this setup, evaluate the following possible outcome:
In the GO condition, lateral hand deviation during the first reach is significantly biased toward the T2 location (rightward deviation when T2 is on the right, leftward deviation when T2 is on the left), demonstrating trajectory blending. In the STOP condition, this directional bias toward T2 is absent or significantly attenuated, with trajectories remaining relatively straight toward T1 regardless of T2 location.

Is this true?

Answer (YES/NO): YES